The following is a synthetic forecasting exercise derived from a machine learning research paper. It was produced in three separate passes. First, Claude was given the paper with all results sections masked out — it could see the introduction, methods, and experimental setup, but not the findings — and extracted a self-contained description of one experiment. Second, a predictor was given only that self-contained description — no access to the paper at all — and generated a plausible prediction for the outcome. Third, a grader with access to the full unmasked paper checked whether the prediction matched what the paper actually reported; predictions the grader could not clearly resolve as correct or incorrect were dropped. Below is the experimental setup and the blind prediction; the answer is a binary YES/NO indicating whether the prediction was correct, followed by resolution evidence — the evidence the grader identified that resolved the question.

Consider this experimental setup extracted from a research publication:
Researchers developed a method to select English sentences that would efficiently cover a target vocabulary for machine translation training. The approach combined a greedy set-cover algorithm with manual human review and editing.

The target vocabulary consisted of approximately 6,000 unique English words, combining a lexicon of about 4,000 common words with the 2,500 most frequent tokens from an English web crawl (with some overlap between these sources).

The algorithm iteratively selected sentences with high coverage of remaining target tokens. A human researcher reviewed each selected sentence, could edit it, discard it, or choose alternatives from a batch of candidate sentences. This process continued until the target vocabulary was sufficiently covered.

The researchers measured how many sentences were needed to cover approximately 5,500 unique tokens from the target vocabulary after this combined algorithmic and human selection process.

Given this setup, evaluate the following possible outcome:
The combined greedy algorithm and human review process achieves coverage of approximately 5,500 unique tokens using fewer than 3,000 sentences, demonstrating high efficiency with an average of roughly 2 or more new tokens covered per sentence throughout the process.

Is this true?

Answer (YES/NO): YES